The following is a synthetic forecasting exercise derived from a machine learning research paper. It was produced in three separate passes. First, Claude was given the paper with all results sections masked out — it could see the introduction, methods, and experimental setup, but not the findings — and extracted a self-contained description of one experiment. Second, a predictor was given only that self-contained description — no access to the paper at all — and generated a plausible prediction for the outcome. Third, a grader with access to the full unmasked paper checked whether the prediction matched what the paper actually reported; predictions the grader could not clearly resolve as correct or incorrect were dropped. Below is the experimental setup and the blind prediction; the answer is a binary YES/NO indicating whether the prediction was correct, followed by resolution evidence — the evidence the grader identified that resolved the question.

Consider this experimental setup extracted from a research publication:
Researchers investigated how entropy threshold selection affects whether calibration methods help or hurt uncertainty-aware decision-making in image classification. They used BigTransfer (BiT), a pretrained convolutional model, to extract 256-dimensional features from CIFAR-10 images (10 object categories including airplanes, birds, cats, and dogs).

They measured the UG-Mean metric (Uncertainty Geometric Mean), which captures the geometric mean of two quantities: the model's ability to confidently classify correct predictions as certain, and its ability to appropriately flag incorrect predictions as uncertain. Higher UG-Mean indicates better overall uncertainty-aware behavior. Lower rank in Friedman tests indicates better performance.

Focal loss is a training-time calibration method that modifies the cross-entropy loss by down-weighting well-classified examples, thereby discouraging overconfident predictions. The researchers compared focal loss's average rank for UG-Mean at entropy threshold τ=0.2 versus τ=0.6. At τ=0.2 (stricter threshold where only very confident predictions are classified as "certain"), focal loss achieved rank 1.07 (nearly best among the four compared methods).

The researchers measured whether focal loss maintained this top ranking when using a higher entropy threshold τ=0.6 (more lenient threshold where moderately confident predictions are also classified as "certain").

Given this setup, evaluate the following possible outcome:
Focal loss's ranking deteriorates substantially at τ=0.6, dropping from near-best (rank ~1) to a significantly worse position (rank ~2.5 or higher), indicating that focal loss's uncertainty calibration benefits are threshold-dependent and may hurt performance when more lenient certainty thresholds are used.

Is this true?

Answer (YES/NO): YES